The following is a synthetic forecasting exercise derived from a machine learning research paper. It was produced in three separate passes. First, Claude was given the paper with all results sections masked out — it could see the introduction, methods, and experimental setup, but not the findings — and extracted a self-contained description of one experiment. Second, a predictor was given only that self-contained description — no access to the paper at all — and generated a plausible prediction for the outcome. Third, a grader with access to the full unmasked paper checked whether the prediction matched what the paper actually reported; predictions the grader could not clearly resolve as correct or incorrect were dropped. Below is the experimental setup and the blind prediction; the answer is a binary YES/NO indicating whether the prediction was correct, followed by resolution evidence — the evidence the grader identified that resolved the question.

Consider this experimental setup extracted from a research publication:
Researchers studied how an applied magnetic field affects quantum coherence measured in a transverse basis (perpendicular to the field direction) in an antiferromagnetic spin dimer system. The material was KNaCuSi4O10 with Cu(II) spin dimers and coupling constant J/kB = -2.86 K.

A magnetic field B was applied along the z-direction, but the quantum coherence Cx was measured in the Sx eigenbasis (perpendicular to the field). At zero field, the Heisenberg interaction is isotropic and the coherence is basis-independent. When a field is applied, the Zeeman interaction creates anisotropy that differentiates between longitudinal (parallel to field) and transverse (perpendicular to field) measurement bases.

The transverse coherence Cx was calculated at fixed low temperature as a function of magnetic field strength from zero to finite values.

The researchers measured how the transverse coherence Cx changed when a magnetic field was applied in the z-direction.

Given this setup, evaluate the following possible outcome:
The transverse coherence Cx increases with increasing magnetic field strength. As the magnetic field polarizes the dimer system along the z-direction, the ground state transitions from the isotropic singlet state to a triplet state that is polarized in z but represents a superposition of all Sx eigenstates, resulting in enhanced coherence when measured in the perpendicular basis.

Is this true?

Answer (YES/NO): YES